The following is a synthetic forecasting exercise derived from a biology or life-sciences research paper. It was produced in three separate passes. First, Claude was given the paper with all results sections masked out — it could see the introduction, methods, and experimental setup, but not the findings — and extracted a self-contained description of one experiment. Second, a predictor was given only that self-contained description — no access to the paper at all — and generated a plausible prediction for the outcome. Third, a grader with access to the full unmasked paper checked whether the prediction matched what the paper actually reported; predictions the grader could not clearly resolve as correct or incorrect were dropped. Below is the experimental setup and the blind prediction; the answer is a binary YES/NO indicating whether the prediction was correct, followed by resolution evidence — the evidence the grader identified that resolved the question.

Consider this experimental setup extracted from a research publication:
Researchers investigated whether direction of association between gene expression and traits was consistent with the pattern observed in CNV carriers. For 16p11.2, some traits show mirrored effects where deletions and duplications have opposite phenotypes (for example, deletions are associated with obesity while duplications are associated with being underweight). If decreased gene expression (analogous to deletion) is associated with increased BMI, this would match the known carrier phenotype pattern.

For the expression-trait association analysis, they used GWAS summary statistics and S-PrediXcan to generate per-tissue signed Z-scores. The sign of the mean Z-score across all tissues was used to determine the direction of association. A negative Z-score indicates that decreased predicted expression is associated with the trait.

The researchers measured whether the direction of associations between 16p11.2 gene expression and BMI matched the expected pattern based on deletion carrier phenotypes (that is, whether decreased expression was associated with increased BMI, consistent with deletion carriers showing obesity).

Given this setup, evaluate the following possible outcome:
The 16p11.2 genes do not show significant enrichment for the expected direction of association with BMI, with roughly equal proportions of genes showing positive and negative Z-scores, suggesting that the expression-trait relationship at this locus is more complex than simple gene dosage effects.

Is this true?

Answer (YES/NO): NO